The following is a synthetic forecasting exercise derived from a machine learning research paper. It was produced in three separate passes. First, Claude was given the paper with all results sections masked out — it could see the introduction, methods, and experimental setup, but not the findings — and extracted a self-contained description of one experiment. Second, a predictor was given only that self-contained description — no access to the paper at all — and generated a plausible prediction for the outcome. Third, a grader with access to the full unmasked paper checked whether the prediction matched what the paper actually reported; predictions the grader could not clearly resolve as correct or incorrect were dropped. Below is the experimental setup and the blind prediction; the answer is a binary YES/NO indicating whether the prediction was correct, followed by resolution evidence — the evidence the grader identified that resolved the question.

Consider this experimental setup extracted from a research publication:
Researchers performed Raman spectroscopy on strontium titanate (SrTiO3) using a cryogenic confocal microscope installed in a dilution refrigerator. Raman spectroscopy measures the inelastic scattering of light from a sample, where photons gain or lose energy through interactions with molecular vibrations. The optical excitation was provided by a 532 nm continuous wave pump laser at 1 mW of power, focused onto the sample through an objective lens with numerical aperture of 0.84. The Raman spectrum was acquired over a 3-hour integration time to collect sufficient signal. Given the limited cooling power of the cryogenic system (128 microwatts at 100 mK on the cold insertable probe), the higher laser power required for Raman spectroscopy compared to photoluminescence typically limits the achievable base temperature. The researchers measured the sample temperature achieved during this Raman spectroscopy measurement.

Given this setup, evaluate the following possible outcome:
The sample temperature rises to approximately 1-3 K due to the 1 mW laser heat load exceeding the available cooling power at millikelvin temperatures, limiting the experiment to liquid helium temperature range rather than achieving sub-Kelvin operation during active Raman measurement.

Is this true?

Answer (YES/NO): NO